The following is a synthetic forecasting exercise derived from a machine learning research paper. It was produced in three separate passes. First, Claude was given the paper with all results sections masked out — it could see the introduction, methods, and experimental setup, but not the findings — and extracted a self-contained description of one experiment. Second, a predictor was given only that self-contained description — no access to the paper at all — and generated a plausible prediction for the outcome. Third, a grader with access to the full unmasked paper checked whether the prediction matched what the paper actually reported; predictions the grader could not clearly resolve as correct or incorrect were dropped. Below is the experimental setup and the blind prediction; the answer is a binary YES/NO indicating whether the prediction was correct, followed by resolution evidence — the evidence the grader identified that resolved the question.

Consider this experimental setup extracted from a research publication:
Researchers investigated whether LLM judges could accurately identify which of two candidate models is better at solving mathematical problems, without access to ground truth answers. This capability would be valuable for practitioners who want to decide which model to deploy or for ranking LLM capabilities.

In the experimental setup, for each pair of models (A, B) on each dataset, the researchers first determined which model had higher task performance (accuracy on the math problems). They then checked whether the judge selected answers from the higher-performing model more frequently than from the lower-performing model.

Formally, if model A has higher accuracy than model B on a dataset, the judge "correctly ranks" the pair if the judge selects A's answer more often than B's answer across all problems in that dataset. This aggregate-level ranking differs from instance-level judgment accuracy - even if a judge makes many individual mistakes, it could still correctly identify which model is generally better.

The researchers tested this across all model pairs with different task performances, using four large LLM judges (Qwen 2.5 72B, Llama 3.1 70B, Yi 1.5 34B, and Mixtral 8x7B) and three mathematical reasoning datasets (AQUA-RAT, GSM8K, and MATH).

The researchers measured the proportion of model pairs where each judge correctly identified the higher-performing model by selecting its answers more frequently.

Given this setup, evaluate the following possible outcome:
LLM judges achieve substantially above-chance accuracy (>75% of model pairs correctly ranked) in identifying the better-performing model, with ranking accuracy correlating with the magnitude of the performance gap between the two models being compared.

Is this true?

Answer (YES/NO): NO